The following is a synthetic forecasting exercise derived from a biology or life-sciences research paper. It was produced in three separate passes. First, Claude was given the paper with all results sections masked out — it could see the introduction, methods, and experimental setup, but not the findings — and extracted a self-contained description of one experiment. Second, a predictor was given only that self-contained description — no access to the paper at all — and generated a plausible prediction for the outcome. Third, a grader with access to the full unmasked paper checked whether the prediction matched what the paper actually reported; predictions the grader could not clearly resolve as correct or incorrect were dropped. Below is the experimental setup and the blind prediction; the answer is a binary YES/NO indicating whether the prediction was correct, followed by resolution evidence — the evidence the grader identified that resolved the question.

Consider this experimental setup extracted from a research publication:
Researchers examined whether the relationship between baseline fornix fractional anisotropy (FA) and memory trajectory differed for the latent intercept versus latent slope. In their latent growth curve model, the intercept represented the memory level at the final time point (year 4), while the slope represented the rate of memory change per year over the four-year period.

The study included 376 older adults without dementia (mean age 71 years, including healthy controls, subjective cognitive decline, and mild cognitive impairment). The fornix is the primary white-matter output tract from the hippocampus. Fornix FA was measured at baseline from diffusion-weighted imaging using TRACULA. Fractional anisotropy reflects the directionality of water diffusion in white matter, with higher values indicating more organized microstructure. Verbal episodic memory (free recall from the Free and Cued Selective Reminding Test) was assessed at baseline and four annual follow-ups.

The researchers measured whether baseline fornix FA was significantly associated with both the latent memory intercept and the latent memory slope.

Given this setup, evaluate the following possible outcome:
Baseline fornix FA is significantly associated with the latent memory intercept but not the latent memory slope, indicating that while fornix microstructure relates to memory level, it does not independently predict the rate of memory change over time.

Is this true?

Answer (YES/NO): YES